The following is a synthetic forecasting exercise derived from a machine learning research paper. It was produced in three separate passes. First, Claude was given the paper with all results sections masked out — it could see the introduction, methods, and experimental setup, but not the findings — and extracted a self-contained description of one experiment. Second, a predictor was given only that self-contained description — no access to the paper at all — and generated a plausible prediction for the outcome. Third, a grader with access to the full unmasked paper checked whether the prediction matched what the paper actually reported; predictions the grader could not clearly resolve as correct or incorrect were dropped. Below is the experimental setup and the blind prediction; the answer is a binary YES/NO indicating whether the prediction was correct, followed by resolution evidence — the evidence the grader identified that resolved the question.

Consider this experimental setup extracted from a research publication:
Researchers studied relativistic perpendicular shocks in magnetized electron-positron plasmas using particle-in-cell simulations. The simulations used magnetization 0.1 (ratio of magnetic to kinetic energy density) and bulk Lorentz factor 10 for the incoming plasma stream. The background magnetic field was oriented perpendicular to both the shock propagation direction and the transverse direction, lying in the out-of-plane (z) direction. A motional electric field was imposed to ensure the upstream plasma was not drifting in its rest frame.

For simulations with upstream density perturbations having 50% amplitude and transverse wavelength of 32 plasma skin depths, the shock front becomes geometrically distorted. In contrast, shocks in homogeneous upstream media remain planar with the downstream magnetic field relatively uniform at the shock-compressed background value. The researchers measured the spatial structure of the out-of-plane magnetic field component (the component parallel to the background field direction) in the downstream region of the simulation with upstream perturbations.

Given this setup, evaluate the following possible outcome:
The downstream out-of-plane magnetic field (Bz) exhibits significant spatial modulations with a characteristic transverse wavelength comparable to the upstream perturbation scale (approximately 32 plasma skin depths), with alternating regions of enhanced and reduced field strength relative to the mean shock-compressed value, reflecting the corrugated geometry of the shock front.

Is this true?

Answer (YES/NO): YES